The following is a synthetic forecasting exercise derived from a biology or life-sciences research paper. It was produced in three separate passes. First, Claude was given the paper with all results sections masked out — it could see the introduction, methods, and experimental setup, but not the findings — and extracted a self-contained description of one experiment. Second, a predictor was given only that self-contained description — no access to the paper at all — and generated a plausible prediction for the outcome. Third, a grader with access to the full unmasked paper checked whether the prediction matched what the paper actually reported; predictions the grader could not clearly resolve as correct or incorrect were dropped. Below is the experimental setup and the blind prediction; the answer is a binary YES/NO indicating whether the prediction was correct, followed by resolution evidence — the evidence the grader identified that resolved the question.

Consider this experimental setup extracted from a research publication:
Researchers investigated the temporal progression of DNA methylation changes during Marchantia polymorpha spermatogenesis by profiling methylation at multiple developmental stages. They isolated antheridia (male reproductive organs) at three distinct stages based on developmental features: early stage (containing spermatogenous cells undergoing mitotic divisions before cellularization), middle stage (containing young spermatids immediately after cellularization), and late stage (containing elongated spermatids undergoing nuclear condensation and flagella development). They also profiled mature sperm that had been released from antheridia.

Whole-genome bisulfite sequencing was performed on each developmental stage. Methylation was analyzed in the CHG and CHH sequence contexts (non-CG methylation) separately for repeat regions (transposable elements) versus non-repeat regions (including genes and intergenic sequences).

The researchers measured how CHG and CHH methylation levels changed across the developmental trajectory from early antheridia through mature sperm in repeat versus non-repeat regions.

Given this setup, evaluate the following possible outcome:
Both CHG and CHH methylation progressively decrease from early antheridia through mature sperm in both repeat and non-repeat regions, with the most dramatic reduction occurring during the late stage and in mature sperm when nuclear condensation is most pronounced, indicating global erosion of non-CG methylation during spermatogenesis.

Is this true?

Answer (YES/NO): NO